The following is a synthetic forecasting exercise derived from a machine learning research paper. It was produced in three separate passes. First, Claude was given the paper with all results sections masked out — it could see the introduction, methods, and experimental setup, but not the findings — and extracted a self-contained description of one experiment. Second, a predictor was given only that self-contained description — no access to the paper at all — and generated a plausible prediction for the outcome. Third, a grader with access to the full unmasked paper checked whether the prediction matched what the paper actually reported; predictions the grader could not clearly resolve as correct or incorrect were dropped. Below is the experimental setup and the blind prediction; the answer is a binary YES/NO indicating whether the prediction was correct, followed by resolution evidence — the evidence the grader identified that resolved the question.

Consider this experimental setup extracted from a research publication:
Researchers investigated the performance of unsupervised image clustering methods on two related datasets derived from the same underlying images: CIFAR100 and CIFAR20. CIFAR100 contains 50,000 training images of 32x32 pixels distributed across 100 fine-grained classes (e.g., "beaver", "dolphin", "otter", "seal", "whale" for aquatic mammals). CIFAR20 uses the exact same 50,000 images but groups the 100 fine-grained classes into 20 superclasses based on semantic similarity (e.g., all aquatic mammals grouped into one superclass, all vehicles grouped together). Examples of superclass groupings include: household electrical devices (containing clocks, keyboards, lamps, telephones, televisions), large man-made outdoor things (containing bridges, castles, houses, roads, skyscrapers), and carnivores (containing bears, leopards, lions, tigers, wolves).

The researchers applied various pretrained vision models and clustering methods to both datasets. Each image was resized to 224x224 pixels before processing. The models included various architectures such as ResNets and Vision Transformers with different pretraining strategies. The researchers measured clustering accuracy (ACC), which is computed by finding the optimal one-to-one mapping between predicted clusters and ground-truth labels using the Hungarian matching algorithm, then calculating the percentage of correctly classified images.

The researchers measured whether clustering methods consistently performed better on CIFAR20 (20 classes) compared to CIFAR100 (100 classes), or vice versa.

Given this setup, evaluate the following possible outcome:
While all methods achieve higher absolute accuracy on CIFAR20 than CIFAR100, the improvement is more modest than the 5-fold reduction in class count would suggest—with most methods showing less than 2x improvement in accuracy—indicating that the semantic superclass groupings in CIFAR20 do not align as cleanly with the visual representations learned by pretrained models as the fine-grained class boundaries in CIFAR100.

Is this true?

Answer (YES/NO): NO